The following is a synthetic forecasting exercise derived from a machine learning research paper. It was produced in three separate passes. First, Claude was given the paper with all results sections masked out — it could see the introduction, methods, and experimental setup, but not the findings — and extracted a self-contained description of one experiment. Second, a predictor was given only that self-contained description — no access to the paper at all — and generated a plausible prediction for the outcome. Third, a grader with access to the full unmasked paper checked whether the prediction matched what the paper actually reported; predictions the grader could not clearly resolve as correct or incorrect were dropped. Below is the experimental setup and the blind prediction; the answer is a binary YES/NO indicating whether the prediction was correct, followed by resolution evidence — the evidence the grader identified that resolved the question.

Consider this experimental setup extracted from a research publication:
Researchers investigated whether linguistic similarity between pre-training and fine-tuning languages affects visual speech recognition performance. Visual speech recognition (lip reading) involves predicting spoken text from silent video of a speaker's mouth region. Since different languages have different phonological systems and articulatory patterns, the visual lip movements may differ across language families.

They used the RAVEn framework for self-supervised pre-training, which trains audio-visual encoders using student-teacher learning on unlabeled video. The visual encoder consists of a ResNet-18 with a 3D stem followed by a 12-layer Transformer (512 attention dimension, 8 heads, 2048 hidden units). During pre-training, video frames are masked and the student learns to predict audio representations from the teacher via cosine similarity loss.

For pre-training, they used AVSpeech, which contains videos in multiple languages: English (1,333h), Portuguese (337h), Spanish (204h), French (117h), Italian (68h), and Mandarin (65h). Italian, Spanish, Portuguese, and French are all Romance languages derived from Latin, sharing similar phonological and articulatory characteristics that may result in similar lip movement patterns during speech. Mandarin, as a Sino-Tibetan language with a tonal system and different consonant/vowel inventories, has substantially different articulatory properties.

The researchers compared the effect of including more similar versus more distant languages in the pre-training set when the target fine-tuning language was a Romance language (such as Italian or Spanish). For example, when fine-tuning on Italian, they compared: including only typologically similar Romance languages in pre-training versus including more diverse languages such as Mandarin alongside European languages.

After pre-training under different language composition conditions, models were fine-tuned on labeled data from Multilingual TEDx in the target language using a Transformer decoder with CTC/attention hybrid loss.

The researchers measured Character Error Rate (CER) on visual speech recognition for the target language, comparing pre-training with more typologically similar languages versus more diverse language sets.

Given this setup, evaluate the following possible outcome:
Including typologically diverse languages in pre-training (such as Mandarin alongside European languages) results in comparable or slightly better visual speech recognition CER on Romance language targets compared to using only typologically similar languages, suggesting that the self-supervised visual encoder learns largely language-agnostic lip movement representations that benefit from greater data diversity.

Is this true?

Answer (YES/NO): NO